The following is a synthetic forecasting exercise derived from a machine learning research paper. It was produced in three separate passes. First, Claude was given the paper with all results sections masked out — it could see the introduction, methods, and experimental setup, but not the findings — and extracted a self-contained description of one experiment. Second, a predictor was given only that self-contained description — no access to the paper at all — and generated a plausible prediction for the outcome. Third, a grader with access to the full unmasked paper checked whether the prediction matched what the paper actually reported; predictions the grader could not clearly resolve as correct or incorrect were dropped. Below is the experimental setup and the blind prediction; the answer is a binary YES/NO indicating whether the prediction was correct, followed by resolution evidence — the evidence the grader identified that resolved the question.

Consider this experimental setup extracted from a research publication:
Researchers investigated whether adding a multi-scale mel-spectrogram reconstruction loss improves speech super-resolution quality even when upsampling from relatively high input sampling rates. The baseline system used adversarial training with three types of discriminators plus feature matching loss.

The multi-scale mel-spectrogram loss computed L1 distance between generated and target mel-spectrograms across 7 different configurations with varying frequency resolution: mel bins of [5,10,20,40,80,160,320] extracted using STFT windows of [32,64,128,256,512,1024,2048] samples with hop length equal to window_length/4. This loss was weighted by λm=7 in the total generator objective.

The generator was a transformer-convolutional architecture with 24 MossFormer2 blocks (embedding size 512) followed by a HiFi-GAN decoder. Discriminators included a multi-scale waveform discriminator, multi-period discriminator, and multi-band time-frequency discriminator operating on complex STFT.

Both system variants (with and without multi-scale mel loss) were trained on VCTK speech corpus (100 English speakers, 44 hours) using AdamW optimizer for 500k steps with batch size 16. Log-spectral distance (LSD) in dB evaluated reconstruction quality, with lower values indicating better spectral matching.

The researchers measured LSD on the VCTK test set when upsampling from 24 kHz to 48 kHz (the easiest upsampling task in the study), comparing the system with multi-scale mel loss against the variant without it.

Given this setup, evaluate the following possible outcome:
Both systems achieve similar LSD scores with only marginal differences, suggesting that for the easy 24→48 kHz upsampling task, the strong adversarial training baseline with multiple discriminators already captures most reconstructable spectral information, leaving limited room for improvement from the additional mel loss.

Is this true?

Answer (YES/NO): YES